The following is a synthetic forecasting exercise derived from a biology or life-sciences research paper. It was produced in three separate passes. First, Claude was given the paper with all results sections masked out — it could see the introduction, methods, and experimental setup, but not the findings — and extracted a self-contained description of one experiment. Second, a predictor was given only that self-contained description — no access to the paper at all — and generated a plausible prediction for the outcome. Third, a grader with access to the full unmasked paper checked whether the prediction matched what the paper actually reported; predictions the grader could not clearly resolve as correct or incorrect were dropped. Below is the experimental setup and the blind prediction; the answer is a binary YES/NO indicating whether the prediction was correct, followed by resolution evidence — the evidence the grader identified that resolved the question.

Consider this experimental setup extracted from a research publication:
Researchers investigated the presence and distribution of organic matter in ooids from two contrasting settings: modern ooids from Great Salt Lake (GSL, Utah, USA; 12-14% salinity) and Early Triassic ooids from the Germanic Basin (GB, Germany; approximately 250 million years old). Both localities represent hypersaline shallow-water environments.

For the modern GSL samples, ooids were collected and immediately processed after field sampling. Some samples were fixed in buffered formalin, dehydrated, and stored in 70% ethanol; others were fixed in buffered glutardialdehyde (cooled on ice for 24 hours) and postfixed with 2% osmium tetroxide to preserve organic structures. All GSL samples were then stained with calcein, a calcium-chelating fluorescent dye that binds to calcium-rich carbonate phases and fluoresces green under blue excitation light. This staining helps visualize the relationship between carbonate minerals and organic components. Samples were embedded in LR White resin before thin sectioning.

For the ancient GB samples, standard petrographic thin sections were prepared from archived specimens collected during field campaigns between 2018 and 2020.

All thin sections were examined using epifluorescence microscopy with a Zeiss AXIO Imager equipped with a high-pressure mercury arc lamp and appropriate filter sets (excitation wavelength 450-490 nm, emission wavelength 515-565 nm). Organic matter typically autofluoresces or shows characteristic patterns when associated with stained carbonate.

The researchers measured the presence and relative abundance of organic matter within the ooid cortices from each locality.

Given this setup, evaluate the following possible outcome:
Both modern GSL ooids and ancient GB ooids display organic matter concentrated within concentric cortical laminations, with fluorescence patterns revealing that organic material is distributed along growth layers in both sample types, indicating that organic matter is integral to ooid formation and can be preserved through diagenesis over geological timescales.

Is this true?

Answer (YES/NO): YES